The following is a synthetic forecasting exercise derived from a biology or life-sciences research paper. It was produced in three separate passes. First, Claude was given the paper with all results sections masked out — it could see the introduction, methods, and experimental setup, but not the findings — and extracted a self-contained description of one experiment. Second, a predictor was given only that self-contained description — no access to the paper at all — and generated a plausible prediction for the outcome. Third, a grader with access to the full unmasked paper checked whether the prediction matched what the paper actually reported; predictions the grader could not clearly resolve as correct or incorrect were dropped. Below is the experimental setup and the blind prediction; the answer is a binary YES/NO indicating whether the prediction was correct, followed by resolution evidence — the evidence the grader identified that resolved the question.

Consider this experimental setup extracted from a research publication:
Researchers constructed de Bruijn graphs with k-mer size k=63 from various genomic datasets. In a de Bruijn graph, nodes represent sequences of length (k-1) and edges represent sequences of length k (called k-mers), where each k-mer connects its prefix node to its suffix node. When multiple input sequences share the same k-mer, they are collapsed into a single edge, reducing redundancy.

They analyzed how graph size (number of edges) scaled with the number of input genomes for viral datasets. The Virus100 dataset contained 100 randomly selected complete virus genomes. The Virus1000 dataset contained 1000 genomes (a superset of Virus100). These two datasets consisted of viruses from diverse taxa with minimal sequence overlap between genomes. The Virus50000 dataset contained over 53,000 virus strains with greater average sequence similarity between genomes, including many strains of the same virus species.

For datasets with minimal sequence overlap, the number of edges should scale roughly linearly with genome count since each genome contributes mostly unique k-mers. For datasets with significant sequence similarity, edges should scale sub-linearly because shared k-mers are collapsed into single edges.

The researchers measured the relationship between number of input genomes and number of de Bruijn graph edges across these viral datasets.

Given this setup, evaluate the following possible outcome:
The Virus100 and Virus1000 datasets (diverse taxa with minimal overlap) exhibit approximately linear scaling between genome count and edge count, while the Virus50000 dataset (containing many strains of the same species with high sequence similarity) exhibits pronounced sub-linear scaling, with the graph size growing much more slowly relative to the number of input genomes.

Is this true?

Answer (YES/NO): NO